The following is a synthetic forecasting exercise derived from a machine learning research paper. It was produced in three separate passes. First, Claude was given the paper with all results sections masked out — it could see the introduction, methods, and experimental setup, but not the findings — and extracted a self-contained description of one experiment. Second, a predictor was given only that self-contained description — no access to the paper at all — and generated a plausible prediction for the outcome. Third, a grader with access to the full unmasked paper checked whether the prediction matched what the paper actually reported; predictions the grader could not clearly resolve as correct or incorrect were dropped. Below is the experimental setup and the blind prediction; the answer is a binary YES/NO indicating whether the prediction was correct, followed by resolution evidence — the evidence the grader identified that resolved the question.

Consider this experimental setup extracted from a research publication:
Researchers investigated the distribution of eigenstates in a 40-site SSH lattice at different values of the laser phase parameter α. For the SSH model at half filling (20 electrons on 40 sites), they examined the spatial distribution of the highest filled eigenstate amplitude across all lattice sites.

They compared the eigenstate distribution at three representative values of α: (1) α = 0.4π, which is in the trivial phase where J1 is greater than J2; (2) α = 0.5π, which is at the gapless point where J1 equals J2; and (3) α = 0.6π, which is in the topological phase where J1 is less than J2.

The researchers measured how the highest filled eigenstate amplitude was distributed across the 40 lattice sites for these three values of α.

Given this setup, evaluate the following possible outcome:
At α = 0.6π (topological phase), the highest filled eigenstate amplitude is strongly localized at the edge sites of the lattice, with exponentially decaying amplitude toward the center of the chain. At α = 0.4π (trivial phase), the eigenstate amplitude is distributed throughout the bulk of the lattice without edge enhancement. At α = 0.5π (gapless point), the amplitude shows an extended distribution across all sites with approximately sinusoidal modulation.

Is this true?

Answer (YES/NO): NO